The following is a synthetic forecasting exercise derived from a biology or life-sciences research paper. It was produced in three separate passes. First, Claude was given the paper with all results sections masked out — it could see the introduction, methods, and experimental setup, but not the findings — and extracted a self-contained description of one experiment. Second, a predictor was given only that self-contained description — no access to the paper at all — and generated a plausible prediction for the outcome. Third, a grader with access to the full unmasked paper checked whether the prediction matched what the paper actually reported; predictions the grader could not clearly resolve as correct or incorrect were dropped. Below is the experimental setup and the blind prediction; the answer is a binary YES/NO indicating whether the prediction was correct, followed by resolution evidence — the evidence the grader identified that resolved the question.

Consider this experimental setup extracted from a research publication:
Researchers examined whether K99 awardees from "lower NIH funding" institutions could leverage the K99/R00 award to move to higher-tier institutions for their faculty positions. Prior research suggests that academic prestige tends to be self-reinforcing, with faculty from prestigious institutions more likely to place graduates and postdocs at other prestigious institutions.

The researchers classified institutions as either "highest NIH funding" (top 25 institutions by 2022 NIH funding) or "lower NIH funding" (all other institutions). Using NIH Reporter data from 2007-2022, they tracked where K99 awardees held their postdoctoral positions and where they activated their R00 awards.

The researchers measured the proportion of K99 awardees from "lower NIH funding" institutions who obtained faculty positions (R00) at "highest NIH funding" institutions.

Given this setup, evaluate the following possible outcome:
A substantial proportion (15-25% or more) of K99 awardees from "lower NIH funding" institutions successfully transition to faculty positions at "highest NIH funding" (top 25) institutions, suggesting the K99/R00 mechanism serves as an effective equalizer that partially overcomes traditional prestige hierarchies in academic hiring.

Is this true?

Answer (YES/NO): NO